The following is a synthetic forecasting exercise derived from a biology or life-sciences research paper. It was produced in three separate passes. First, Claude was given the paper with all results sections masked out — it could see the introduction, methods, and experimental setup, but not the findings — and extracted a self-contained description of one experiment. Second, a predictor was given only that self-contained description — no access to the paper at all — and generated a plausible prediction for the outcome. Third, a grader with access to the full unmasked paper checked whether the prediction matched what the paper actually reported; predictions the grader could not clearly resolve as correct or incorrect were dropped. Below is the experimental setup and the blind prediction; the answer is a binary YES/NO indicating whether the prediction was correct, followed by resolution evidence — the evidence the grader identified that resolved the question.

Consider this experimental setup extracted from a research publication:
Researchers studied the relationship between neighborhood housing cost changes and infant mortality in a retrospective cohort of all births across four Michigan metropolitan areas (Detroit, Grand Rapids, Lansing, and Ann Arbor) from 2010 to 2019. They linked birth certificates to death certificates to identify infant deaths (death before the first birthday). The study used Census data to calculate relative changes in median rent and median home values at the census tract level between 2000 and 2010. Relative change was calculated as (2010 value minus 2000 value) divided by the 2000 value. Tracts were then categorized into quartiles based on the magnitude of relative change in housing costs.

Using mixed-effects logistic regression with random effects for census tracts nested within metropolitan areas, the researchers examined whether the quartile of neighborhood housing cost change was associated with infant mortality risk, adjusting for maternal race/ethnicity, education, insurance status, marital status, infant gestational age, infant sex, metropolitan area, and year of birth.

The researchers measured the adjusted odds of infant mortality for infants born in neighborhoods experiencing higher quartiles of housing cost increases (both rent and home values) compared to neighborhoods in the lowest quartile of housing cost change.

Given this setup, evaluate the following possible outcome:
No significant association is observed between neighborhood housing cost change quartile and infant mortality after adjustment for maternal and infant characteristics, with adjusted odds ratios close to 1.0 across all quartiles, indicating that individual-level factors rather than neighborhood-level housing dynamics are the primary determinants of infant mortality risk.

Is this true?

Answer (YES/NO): YES